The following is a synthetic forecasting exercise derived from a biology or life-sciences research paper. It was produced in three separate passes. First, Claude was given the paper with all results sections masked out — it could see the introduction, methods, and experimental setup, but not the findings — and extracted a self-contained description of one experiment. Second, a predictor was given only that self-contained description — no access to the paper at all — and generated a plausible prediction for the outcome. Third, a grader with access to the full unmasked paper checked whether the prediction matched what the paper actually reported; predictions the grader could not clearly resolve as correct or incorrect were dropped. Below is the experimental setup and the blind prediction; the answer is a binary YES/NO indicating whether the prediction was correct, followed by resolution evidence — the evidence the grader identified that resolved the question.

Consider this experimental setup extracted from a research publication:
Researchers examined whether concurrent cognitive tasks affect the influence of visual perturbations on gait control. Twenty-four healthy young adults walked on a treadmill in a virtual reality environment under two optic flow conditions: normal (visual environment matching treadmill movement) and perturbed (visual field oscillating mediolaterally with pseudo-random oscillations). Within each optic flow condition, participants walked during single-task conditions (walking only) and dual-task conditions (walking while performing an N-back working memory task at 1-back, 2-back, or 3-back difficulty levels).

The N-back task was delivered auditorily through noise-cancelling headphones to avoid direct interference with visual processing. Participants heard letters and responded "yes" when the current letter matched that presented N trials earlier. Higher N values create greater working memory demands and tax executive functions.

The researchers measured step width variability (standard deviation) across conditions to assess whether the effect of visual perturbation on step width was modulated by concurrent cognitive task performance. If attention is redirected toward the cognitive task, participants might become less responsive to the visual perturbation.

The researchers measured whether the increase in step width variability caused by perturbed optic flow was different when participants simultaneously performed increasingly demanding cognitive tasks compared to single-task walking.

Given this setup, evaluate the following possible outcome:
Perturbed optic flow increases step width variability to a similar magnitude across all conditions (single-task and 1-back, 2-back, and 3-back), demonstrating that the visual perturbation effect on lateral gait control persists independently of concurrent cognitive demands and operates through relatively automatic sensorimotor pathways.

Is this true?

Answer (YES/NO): YES